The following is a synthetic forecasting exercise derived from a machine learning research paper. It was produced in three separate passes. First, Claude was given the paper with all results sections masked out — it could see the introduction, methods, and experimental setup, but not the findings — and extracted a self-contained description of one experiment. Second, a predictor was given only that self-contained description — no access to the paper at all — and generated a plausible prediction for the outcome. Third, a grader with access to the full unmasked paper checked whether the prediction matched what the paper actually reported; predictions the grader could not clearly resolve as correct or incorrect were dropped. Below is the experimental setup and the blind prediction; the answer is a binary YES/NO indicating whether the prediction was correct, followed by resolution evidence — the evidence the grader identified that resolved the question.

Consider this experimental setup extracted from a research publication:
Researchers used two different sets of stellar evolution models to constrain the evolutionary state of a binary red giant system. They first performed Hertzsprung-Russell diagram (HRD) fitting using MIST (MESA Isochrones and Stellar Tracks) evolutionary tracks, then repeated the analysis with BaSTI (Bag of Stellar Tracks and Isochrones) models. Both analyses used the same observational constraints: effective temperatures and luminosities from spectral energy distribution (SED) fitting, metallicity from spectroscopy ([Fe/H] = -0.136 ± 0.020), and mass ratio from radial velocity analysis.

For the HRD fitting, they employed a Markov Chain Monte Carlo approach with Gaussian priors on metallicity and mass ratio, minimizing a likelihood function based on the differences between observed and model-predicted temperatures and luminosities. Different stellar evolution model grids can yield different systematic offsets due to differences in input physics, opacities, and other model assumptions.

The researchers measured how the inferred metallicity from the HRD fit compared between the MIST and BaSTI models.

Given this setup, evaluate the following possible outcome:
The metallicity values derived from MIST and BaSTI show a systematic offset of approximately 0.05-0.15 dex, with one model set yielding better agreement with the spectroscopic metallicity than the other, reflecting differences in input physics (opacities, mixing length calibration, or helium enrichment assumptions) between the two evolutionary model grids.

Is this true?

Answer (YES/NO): NO